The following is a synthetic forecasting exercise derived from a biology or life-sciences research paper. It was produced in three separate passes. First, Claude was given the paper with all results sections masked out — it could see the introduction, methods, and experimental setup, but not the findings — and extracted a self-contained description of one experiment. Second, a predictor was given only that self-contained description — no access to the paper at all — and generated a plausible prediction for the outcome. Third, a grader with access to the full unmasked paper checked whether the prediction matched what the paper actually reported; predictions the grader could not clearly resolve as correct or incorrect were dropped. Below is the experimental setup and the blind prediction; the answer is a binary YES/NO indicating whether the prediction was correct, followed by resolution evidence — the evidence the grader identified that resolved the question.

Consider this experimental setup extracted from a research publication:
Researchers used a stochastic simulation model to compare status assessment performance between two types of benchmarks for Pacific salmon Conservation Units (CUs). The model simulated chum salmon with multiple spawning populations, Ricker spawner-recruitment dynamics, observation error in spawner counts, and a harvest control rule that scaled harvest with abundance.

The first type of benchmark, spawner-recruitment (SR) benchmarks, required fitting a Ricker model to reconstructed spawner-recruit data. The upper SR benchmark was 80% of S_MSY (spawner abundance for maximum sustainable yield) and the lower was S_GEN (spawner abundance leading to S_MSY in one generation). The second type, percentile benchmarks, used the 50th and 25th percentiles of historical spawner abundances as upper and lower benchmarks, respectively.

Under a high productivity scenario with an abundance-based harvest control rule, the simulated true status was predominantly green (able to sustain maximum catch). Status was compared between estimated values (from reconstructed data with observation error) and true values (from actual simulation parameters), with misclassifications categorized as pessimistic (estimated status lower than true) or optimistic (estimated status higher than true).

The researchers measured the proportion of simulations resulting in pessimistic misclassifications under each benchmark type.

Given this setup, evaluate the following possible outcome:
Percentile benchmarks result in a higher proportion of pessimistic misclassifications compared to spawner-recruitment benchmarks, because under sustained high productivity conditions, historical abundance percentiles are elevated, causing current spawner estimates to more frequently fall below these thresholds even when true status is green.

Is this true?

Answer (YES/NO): YES